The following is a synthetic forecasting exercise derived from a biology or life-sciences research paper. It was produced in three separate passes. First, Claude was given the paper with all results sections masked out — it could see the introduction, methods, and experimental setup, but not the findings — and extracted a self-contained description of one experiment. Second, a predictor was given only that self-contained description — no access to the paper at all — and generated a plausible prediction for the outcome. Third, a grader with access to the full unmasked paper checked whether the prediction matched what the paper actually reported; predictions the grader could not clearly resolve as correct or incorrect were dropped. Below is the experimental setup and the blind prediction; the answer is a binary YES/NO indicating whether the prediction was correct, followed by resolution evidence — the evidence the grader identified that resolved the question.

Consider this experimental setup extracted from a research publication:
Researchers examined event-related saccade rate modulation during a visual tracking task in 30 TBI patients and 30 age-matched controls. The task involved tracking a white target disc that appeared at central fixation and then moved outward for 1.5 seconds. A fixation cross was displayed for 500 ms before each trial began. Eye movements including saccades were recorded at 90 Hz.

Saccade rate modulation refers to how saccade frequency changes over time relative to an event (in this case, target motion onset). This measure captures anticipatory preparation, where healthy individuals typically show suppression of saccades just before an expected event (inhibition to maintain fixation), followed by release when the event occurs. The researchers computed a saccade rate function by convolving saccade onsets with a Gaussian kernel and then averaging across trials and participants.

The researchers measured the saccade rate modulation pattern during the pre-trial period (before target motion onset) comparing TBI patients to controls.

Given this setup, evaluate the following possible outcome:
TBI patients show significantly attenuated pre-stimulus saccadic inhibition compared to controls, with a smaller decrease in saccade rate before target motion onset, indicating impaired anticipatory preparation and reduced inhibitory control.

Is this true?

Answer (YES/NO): YES